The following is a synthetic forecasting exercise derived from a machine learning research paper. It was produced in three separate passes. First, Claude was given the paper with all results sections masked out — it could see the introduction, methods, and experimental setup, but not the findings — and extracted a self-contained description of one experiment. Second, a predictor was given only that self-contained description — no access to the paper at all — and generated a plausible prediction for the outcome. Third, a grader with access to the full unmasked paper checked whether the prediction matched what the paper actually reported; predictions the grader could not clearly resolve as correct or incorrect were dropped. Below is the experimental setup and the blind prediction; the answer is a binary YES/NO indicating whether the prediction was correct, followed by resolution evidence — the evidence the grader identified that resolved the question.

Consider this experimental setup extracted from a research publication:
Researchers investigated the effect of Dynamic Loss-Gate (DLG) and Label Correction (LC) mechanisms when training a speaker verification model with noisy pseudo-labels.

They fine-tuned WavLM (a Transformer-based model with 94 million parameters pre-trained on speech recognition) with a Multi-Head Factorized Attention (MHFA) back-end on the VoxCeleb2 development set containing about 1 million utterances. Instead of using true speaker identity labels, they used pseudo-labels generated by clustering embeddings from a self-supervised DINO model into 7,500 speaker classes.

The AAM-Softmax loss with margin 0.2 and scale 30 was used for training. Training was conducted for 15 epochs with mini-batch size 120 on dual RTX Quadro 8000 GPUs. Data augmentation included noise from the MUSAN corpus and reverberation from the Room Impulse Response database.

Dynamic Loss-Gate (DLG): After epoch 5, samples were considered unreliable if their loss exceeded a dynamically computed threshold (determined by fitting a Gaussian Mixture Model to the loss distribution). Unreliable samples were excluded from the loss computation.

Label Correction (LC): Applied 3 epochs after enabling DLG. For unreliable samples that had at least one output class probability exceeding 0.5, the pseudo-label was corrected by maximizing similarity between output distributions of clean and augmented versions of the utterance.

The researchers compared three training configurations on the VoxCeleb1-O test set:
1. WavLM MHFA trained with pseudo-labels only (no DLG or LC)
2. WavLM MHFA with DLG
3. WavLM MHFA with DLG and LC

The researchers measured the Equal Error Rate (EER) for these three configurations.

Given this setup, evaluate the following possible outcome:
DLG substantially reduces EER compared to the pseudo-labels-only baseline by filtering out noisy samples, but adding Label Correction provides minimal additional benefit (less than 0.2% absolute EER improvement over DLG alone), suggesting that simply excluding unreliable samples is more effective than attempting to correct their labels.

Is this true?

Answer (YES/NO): YES